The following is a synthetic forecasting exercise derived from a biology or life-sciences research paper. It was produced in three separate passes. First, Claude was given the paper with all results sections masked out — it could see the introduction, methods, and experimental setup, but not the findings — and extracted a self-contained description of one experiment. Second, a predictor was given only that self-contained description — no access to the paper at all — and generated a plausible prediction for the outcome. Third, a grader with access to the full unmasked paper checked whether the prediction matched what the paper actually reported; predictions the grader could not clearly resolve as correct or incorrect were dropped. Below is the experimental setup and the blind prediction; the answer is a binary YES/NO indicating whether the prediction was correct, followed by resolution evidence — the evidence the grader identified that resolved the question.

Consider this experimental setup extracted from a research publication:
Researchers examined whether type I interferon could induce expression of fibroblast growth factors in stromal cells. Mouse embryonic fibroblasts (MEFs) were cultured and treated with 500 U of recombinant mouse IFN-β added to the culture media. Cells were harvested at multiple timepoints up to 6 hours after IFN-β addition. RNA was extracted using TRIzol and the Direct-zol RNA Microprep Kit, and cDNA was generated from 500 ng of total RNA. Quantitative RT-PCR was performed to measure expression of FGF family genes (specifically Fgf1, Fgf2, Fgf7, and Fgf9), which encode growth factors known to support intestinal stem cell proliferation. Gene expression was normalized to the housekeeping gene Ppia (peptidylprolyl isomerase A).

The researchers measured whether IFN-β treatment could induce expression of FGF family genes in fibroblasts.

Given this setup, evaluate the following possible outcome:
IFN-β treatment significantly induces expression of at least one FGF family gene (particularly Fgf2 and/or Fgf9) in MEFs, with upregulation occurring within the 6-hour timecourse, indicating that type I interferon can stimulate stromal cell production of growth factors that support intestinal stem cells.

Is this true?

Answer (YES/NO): YES